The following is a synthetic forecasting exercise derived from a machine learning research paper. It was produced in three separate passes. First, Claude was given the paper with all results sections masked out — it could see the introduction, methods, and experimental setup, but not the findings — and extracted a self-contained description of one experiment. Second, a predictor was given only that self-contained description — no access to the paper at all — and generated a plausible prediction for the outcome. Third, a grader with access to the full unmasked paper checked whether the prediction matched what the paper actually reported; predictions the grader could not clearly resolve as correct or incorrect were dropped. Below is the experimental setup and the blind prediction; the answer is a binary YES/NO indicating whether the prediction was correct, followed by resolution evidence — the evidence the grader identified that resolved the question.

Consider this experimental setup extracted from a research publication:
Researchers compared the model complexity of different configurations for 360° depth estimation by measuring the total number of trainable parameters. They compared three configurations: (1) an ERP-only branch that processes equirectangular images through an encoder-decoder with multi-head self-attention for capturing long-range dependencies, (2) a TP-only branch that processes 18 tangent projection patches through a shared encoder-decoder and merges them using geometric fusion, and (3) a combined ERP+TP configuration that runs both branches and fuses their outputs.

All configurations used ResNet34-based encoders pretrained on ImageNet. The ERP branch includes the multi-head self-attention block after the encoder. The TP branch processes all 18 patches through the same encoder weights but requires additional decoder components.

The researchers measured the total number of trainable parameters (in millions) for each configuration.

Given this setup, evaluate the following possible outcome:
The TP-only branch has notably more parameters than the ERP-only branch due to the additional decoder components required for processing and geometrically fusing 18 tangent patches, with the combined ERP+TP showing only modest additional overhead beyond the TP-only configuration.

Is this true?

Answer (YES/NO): NO